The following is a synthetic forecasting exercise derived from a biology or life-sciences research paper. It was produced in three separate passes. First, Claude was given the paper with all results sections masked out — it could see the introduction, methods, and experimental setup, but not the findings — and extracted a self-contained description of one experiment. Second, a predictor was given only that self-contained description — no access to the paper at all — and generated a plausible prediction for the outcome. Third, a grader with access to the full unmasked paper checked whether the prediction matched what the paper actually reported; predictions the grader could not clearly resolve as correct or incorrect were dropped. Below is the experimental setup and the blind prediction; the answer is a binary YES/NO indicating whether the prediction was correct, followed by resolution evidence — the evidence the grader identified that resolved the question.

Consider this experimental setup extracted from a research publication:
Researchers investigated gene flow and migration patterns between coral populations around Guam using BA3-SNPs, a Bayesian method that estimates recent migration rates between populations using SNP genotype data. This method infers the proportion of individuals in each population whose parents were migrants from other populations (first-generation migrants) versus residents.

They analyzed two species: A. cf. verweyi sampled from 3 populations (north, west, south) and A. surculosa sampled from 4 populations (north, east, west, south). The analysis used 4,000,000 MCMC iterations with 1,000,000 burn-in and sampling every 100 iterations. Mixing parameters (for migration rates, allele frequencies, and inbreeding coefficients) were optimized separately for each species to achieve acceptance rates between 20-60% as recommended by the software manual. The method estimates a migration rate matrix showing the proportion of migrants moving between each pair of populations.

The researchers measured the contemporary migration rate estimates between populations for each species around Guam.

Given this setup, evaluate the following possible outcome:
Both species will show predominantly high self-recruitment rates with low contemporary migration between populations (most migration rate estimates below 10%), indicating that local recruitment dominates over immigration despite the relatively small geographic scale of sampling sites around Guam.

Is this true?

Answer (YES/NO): NO